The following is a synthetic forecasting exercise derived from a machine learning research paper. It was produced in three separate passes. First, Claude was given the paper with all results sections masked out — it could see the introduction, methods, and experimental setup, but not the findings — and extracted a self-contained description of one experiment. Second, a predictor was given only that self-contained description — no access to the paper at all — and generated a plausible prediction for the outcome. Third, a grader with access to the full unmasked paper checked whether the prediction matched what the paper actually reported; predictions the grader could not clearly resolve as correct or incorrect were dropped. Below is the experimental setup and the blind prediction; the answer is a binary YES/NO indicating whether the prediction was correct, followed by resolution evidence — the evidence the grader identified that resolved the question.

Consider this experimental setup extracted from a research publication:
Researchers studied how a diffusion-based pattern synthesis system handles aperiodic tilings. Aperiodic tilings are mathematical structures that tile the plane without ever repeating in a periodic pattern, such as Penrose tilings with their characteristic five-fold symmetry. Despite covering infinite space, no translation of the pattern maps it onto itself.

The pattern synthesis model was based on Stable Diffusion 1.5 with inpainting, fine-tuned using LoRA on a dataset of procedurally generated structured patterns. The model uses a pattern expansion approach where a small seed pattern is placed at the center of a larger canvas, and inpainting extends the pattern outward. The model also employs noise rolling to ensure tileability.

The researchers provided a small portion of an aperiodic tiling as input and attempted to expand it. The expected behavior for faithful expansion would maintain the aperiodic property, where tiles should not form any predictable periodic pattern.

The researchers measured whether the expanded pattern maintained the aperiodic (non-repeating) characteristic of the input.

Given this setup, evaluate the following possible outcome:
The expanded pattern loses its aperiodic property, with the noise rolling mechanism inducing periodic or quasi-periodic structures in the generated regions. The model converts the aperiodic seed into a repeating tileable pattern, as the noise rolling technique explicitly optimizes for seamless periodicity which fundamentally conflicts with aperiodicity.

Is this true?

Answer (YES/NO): NO